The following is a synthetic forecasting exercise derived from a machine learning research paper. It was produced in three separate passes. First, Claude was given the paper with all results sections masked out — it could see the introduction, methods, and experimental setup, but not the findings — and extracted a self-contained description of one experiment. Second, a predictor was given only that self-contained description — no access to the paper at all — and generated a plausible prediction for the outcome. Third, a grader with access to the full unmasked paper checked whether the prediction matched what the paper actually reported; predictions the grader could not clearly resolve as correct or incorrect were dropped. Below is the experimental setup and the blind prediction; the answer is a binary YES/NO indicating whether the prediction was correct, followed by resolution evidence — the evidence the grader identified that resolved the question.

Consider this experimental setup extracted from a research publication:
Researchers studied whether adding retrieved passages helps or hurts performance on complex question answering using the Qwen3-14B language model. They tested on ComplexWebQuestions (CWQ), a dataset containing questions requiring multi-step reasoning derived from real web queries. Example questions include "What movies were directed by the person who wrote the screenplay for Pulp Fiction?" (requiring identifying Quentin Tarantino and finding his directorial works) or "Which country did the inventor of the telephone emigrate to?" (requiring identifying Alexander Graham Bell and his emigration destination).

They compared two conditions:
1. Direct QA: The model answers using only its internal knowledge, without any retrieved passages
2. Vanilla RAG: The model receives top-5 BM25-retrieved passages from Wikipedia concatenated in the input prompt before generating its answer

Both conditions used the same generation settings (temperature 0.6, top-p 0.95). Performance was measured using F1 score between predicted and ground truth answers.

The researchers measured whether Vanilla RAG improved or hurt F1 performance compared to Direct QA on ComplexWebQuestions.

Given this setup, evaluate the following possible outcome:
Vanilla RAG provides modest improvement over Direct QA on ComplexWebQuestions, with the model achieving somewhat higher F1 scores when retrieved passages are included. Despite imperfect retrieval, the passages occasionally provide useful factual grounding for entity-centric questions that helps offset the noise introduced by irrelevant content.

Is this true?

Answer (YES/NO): NO